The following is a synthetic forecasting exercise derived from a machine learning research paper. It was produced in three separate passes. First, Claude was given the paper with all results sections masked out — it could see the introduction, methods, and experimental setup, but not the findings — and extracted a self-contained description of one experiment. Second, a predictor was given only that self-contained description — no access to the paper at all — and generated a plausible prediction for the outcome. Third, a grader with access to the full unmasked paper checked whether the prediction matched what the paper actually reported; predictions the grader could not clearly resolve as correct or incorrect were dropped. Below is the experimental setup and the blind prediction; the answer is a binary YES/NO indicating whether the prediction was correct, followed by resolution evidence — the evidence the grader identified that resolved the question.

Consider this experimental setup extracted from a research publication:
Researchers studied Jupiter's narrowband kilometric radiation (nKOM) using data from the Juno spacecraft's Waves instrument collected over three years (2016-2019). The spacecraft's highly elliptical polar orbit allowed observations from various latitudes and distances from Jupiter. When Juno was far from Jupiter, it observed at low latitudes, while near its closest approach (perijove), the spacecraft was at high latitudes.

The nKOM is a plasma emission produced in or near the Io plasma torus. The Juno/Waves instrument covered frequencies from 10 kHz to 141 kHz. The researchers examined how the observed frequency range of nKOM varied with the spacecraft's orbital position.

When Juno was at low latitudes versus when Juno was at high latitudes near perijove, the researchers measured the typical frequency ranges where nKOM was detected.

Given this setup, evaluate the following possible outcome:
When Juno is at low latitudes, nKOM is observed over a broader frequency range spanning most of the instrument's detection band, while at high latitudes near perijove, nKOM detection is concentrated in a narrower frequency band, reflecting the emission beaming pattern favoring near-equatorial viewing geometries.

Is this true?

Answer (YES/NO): NO